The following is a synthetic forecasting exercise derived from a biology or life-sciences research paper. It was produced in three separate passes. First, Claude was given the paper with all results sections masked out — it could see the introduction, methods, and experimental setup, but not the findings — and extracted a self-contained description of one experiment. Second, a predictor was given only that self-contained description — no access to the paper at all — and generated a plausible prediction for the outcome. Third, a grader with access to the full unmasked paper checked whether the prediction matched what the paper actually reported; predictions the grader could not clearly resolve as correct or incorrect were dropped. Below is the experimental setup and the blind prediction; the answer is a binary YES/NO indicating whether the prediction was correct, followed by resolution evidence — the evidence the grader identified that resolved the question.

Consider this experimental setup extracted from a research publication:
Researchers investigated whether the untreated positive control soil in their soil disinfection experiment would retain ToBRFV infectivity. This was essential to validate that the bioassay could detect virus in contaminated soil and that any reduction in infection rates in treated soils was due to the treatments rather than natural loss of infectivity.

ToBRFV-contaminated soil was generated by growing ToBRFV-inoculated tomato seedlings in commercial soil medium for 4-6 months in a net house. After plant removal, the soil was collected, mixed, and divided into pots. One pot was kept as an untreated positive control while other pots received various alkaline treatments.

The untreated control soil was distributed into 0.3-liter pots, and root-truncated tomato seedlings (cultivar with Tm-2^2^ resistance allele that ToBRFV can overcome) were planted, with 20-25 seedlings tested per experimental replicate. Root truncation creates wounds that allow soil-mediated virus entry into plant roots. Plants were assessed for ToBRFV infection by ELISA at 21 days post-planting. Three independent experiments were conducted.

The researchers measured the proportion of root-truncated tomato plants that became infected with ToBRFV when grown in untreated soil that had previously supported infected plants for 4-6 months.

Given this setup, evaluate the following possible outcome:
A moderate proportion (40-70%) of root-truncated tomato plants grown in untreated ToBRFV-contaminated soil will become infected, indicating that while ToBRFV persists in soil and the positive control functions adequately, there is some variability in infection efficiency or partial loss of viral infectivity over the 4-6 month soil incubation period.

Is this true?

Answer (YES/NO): NO